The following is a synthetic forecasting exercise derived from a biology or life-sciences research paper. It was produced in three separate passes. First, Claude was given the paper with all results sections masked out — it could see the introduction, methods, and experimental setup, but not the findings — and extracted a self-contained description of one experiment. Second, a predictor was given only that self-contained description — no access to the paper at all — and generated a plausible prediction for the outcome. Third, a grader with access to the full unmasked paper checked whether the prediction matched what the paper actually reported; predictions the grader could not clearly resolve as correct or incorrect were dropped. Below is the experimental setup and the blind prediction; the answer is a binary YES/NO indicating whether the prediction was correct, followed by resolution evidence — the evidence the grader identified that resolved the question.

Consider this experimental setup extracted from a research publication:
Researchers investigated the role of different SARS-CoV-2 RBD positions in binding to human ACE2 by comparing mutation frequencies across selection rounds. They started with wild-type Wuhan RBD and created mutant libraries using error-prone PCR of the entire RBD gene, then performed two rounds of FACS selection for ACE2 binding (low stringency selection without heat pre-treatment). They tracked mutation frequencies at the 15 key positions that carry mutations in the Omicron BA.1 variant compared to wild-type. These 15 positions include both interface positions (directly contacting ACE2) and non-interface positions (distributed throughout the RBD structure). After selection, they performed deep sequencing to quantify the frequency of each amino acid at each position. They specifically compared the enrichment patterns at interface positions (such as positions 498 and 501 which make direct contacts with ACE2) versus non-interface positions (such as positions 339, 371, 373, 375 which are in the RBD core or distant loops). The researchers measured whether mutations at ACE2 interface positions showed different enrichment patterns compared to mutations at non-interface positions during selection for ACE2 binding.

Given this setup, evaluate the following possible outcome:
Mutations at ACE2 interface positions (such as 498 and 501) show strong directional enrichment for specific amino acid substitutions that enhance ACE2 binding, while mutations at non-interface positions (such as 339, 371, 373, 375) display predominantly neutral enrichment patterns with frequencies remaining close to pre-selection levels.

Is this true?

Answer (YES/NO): NO